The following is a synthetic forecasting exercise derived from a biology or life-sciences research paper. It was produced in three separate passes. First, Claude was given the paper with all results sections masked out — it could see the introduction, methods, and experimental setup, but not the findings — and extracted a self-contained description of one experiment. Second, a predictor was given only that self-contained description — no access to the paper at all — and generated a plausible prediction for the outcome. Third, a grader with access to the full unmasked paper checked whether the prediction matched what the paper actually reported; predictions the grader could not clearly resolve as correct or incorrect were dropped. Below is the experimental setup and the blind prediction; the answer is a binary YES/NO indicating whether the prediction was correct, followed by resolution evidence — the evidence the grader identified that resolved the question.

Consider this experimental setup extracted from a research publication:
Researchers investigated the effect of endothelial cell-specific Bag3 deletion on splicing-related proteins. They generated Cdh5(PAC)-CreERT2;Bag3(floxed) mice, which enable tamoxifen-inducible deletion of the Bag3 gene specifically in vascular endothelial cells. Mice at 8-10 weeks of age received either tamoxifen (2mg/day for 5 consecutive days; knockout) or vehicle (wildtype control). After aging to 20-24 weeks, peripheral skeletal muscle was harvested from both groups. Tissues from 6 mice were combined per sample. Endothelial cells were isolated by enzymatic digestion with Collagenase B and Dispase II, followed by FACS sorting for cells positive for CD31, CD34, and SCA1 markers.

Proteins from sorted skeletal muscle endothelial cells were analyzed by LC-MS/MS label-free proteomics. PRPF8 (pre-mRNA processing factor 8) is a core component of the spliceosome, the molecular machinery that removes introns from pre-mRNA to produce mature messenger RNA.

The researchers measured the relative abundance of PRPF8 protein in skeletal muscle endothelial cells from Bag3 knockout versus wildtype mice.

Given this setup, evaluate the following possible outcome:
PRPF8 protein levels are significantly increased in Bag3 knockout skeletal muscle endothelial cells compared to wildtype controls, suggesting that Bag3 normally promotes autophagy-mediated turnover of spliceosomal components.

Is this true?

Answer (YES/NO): NO